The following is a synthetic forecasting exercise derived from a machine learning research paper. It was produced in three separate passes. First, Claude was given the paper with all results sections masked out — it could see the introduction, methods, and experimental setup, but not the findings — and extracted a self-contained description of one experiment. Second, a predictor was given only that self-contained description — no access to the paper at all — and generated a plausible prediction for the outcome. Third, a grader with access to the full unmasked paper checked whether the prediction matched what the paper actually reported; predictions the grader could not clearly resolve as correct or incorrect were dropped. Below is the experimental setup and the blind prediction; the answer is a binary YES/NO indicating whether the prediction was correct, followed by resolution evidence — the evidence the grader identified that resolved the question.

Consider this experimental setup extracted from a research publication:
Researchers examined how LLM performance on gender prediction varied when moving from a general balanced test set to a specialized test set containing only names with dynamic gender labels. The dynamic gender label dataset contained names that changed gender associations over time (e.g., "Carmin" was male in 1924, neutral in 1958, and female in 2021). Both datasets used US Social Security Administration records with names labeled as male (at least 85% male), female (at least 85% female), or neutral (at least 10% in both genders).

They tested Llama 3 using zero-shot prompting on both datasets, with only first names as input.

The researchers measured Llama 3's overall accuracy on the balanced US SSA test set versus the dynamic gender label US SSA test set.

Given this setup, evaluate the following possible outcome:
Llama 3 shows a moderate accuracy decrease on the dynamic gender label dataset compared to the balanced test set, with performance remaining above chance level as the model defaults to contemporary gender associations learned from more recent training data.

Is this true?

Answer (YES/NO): NO